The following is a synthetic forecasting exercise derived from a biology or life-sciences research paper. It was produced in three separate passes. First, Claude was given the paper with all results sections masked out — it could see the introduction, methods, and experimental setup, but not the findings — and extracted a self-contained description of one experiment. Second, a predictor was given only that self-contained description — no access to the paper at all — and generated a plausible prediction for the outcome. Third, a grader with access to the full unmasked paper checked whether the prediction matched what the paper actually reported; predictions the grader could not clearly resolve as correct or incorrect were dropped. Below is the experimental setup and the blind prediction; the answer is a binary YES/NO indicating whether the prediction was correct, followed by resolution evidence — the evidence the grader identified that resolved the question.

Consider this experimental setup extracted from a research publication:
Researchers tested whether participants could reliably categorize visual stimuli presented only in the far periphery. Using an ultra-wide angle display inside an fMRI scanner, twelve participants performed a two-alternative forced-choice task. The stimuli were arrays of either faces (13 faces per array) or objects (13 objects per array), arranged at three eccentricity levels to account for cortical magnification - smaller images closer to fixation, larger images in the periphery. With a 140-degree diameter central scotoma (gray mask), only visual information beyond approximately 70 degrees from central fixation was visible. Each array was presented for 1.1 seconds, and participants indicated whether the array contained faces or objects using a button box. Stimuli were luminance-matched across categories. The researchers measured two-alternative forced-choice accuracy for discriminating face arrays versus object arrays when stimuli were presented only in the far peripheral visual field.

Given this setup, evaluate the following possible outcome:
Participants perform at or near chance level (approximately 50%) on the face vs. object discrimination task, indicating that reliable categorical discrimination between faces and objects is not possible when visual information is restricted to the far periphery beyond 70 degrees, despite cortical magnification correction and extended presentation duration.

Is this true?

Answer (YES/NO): NO